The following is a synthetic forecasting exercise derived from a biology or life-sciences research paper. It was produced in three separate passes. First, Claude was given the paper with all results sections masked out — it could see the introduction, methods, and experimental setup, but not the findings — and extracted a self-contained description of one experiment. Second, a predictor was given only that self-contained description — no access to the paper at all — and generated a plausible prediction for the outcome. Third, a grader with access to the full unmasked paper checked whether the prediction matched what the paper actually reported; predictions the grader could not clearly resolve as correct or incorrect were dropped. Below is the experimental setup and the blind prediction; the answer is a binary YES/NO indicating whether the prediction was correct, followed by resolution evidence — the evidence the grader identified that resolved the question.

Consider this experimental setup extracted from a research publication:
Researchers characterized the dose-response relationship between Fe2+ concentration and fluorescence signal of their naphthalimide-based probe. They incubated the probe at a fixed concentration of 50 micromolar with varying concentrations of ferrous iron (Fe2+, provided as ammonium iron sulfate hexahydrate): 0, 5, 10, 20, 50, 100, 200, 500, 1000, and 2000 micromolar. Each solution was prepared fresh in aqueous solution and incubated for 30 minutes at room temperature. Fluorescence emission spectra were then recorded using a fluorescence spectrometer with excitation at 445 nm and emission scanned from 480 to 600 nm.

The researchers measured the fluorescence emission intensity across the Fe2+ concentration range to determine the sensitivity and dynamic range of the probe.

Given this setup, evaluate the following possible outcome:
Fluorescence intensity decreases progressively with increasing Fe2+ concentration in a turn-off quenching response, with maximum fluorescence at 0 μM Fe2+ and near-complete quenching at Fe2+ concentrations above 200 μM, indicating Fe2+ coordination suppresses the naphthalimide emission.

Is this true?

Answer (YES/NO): NO